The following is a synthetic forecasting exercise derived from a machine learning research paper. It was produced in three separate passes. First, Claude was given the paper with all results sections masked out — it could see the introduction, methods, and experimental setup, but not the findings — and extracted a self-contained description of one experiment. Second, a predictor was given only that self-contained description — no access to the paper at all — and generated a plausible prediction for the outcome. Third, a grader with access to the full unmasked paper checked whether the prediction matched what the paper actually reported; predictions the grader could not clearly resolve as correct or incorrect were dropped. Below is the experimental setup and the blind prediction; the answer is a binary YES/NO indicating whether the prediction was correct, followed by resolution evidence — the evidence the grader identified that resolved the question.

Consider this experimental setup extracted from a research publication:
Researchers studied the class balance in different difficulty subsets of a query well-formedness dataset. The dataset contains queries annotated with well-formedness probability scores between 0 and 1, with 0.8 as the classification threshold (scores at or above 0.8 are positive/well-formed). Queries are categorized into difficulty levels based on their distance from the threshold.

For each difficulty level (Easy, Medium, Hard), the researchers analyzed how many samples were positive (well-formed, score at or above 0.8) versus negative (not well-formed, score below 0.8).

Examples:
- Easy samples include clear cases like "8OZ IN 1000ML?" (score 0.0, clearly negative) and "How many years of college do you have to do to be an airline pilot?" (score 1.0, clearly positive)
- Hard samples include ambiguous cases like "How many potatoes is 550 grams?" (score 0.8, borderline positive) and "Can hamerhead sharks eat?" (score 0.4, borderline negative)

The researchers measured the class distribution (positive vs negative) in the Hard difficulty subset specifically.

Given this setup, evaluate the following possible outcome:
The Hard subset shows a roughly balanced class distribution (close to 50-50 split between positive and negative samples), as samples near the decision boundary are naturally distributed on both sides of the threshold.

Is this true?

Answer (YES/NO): YES